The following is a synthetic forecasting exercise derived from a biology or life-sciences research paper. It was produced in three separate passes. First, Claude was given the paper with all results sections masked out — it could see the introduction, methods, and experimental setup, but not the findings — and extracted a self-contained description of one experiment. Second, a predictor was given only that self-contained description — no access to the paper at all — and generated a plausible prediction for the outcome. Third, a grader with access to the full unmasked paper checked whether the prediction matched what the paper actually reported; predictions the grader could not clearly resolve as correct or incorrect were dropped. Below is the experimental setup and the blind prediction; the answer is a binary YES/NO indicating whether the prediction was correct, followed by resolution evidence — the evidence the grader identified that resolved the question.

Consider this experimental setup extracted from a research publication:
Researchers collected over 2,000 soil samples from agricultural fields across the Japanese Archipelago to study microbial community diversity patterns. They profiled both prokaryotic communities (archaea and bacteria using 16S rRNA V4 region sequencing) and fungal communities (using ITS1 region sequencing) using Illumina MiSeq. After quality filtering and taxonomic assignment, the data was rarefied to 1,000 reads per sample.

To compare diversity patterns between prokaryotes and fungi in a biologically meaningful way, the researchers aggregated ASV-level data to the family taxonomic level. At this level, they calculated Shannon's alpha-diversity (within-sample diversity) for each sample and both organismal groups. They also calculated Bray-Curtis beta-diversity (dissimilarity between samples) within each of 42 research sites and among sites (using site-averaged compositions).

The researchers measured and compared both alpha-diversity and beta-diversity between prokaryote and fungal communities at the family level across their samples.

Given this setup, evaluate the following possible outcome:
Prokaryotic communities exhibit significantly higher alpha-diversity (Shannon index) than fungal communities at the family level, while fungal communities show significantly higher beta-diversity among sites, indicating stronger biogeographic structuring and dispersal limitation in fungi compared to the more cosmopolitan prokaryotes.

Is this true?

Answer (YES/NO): YES